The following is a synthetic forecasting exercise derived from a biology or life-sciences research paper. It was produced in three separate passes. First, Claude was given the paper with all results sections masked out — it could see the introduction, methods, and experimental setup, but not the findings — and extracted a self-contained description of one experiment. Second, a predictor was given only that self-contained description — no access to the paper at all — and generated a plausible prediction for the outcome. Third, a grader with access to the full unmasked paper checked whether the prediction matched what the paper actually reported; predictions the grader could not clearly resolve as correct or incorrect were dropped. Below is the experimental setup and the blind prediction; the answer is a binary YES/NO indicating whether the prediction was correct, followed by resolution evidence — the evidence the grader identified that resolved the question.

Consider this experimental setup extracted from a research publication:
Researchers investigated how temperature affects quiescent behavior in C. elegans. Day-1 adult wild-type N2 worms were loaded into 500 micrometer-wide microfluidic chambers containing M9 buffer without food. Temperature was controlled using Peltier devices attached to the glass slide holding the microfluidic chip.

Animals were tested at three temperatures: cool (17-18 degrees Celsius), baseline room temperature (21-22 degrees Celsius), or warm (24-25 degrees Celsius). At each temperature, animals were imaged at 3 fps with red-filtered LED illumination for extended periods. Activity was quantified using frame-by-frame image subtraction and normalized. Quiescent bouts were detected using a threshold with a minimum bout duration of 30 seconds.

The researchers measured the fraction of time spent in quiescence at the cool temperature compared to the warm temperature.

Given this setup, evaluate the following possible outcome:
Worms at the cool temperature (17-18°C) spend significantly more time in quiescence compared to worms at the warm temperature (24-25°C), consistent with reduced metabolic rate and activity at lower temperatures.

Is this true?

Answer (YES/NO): NO